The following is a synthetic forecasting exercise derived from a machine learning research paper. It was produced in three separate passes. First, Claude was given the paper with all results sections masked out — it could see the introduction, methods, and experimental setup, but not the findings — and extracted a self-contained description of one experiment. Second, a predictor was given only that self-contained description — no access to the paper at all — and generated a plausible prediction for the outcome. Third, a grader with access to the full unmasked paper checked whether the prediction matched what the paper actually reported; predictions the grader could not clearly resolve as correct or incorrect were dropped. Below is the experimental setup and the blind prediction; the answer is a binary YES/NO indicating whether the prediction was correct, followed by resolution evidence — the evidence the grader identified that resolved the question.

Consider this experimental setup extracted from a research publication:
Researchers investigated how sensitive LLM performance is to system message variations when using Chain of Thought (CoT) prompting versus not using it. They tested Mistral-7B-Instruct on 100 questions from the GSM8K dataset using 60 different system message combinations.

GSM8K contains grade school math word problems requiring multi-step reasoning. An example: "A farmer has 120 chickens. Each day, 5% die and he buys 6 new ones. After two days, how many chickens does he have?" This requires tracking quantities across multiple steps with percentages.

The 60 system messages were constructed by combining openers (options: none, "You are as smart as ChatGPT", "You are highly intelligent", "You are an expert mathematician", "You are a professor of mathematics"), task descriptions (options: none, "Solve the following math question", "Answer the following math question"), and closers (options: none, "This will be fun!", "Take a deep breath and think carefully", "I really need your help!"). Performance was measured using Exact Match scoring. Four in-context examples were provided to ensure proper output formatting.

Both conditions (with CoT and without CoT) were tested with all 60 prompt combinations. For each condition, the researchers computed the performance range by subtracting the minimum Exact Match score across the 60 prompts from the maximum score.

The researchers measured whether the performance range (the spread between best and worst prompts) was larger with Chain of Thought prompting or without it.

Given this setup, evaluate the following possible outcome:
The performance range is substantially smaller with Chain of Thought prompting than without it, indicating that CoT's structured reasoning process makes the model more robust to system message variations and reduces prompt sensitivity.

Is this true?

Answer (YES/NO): NO